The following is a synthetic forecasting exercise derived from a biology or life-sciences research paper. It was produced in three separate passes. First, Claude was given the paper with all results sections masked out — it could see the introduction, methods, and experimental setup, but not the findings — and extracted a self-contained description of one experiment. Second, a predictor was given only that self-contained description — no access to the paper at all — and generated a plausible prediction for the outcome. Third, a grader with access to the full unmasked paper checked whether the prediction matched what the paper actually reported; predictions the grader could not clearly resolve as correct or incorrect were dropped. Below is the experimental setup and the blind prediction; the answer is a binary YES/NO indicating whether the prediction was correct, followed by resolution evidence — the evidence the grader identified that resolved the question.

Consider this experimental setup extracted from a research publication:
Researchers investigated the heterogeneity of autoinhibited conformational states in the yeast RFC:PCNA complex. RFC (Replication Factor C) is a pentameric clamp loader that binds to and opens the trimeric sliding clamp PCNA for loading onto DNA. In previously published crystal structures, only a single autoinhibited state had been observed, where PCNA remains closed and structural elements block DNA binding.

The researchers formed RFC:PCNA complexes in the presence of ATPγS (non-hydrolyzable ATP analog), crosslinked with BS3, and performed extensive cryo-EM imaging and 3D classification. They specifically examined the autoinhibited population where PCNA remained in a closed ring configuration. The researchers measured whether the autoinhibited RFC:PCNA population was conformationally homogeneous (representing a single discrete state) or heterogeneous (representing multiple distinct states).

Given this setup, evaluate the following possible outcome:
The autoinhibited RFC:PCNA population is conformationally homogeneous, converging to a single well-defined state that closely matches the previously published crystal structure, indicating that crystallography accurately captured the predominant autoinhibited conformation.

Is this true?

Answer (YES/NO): NO